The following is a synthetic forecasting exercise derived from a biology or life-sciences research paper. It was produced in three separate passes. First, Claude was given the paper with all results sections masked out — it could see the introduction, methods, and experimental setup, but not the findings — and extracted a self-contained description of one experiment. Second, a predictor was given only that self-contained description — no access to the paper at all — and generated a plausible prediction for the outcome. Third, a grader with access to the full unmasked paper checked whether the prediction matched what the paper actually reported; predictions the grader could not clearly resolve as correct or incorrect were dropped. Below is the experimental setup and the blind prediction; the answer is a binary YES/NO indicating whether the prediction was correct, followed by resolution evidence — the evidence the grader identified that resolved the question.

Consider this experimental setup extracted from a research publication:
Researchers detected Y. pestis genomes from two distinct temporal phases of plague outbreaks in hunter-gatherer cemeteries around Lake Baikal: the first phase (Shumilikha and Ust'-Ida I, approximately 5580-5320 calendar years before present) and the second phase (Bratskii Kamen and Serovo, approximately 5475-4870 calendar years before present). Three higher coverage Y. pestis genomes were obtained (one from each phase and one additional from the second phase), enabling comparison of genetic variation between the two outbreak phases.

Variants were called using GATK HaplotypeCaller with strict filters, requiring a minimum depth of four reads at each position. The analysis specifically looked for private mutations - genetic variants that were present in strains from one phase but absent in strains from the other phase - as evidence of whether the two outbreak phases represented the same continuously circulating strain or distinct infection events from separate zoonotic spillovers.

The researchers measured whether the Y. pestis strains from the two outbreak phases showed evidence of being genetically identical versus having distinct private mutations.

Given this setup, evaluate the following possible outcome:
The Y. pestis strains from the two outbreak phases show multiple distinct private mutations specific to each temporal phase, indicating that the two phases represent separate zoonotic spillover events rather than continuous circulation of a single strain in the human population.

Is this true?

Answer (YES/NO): YES